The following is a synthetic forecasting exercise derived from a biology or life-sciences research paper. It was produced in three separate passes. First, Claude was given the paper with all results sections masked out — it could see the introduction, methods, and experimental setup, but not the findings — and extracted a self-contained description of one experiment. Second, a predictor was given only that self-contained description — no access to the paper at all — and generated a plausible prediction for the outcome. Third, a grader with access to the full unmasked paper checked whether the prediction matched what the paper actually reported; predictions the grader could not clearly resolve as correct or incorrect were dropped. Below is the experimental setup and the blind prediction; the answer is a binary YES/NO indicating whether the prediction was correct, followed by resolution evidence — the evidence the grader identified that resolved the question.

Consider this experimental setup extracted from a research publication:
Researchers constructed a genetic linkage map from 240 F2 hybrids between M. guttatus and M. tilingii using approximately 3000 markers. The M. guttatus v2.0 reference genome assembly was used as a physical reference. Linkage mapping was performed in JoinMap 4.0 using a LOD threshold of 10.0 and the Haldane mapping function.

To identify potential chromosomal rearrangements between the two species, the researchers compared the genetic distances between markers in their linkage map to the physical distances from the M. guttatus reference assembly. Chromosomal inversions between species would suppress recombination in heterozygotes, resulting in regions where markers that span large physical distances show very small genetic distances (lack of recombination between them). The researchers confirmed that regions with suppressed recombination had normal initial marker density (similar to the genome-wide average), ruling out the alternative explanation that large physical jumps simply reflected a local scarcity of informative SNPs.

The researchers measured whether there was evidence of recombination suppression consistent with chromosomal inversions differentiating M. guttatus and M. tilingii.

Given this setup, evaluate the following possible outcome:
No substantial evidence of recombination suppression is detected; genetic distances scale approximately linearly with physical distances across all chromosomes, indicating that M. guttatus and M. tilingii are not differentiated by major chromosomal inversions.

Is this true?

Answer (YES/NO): NO